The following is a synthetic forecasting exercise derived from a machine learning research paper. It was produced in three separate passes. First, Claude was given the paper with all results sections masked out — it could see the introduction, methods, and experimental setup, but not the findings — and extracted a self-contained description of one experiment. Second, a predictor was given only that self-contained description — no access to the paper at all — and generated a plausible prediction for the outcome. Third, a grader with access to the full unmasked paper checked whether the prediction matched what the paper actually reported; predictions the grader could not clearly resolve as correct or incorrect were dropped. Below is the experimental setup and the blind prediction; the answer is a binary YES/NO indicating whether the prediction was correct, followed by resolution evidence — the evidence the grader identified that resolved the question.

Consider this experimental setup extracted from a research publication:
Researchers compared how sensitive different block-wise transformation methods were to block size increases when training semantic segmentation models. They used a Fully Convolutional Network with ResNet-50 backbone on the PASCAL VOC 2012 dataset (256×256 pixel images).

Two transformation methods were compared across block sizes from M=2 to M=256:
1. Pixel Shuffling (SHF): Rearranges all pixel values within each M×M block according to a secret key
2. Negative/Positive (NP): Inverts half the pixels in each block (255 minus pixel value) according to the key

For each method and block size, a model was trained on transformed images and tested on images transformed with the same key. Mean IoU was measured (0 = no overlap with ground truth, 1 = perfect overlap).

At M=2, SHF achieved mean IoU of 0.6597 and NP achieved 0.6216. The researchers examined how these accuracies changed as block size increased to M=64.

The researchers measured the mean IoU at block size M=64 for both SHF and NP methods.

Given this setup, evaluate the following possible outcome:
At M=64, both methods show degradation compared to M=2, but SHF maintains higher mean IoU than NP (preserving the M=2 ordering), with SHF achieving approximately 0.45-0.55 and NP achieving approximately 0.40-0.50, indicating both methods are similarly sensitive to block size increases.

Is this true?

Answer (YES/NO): NO